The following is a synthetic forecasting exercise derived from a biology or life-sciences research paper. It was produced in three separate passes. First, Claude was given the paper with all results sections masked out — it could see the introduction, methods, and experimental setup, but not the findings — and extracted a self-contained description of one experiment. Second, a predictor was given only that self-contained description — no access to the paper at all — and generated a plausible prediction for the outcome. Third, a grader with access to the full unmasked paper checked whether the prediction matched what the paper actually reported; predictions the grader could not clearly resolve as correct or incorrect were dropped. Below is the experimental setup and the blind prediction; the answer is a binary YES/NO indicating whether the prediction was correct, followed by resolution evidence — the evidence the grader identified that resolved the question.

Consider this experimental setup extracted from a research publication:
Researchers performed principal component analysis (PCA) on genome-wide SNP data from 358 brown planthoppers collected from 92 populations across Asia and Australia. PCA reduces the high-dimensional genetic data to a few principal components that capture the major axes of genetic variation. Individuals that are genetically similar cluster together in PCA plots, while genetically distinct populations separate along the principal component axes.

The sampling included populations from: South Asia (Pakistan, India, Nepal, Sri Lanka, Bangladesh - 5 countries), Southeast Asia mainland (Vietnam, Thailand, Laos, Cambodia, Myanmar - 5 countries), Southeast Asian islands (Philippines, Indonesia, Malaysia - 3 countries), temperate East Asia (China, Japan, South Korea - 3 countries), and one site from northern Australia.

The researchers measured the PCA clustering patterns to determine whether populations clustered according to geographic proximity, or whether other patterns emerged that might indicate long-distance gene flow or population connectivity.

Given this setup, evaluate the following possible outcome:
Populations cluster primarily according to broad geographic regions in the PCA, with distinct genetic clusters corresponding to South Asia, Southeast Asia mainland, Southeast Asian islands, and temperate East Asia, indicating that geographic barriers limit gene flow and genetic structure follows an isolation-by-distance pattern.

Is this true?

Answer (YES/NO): NO